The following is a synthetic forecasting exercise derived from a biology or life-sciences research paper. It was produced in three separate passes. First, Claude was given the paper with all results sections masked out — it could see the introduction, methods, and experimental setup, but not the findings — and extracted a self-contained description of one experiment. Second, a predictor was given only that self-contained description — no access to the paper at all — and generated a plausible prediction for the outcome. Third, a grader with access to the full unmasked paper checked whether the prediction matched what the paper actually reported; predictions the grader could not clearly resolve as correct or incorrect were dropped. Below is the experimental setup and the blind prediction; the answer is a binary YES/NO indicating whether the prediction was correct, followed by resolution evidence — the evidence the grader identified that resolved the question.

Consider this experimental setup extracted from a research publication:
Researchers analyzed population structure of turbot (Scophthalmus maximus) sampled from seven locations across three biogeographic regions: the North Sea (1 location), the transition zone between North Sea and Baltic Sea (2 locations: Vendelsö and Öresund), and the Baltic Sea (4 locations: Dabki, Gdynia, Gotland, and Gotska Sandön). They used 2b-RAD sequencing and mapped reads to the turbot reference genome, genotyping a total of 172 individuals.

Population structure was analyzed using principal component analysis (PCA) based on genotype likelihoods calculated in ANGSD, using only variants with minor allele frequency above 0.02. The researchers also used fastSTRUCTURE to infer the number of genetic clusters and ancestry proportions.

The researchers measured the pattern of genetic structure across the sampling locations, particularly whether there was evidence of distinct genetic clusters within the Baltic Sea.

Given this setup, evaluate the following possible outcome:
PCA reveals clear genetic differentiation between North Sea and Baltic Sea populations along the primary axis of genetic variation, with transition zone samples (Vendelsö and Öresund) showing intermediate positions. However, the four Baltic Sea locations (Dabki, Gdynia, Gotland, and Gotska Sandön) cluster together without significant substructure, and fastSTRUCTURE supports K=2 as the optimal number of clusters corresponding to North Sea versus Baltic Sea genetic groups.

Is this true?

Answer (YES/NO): YES